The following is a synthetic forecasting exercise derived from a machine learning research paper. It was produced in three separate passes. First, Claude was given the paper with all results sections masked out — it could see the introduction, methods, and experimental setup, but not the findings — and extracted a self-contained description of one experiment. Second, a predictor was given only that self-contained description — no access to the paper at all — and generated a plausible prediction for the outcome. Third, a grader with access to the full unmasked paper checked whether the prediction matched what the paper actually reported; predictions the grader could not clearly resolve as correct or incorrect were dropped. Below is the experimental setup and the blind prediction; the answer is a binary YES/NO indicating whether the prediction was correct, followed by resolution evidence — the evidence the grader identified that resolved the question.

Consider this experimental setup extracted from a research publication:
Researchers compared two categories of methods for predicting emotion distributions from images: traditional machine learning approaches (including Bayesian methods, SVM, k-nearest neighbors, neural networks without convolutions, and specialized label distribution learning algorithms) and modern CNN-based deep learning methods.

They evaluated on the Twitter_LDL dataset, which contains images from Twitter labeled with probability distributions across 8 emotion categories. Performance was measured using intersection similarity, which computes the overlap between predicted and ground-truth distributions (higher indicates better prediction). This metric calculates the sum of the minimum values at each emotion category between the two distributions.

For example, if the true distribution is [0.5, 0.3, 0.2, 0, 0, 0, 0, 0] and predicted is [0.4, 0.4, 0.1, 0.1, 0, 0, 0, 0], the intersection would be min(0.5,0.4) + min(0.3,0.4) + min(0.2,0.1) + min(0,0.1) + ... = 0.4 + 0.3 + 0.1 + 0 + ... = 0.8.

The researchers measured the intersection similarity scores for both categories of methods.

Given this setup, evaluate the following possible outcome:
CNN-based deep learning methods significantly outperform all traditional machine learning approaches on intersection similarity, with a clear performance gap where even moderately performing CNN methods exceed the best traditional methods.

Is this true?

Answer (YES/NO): NO